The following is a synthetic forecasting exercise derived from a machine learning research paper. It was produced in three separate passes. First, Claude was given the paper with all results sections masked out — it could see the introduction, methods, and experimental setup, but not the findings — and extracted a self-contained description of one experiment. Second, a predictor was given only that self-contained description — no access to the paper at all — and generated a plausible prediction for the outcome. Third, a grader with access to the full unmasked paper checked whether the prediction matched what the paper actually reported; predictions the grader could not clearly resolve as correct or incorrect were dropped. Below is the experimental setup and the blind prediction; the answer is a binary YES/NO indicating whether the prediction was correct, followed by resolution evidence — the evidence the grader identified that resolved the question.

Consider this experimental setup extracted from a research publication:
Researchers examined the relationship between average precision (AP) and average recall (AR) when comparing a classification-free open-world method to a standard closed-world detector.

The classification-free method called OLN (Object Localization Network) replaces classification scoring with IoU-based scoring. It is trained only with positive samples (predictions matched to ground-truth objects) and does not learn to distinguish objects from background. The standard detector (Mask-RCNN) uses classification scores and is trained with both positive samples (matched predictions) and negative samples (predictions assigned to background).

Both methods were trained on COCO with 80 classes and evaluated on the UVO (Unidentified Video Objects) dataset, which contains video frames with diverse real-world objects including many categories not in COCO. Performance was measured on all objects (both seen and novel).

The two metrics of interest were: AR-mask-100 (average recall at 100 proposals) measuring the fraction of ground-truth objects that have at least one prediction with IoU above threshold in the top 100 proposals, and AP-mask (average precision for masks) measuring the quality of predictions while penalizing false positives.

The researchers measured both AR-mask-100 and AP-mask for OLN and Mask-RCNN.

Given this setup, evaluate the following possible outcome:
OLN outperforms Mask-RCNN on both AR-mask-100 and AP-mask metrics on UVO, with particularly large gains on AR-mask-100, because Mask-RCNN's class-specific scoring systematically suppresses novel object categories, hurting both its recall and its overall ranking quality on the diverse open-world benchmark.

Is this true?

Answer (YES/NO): NO